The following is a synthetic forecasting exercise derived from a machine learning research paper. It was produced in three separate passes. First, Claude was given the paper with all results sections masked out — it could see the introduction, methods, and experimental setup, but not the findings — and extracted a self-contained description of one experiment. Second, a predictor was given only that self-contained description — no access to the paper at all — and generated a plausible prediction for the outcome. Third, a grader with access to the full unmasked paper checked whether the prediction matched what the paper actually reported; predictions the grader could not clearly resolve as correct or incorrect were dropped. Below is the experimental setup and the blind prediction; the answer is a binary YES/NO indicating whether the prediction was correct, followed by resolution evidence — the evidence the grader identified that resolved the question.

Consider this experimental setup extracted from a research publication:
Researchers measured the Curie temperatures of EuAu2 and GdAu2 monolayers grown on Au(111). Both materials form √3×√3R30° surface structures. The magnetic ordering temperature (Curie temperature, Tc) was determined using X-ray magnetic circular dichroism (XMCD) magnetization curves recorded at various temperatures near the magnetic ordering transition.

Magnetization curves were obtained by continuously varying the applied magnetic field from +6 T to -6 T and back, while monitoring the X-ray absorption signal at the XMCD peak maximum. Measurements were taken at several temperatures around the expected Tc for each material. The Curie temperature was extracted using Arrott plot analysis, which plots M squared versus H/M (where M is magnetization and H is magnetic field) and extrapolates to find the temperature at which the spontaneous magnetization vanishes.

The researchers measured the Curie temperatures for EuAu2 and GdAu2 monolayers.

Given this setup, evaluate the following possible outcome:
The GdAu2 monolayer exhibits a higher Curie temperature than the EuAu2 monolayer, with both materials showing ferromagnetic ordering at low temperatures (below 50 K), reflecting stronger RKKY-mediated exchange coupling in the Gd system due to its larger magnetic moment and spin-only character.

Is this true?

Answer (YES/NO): NO